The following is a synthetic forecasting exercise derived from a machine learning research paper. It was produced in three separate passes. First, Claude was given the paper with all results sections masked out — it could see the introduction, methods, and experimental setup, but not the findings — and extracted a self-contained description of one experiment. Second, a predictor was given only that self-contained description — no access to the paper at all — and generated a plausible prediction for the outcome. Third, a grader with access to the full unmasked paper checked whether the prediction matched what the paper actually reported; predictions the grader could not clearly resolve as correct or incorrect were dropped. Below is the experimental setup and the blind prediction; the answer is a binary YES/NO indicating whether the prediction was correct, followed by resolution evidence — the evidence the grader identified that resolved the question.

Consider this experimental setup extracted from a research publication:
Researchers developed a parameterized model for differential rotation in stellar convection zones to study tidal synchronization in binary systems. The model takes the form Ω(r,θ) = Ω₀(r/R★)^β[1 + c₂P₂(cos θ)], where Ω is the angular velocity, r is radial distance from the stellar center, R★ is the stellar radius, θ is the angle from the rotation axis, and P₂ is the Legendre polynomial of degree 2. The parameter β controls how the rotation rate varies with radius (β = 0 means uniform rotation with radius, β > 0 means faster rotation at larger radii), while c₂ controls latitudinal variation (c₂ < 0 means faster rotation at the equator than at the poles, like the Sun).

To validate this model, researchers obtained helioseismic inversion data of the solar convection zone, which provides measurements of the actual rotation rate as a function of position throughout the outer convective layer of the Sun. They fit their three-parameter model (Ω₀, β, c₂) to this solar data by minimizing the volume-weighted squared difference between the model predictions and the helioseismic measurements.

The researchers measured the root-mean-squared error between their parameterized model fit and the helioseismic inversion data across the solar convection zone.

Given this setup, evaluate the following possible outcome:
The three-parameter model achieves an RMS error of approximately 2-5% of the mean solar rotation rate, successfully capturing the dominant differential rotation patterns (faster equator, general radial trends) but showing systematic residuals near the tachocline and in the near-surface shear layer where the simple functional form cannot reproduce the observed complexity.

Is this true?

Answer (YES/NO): NO